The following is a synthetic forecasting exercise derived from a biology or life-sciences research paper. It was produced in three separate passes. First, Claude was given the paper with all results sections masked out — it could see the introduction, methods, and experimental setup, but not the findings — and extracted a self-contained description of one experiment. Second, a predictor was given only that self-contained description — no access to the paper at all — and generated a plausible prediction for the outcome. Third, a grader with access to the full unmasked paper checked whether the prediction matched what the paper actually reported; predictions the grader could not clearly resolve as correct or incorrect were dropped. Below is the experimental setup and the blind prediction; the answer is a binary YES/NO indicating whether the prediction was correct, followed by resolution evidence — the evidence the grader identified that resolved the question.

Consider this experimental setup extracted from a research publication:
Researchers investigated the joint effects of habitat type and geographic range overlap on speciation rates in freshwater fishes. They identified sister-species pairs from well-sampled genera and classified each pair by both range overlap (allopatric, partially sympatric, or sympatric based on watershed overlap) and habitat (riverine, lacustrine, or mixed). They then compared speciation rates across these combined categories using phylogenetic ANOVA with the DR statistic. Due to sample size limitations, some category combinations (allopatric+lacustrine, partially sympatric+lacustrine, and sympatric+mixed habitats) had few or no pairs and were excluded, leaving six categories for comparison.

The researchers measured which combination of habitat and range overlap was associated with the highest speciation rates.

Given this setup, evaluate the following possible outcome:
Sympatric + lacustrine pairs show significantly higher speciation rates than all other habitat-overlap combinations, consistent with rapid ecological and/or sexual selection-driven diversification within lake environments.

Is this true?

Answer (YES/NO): NO